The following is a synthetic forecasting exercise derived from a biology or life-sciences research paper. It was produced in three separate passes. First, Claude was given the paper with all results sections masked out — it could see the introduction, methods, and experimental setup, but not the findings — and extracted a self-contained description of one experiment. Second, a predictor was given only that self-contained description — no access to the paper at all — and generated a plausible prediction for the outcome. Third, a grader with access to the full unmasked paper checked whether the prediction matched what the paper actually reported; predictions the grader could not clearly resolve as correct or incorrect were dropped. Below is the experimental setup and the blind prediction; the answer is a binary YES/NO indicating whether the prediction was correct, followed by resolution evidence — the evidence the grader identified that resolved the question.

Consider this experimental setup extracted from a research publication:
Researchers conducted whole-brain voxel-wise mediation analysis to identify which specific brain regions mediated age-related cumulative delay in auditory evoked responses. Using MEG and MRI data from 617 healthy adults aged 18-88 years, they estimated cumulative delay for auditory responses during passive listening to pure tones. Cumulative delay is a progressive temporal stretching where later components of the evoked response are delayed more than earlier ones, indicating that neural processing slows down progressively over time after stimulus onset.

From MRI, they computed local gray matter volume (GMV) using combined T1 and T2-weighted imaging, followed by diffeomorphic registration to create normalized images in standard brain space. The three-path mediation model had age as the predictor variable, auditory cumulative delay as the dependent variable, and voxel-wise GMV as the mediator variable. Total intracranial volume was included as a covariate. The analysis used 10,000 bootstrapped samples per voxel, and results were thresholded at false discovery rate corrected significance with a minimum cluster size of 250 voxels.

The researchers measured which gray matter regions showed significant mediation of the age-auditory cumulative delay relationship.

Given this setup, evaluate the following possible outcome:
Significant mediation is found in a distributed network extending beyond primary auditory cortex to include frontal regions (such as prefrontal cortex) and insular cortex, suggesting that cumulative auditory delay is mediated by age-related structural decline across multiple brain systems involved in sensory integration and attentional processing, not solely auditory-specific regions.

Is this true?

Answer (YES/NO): NO